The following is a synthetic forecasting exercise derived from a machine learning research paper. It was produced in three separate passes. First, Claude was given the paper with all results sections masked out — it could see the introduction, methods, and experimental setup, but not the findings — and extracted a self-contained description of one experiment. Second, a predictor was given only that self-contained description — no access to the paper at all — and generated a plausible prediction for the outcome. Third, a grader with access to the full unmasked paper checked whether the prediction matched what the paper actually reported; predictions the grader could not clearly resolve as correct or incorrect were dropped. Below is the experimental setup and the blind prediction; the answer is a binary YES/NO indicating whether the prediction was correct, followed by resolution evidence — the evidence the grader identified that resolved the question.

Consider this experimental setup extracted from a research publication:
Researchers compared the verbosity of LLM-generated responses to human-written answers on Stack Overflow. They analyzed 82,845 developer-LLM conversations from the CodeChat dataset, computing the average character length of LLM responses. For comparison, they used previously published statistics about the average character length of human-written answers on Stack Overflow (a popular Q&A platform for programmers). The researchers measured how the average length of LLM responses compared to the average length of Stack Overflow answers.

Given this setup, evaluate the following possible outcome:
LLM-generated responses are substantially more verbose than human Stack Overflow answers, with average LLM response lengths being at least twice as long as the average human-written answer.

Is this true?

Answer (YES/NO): YES